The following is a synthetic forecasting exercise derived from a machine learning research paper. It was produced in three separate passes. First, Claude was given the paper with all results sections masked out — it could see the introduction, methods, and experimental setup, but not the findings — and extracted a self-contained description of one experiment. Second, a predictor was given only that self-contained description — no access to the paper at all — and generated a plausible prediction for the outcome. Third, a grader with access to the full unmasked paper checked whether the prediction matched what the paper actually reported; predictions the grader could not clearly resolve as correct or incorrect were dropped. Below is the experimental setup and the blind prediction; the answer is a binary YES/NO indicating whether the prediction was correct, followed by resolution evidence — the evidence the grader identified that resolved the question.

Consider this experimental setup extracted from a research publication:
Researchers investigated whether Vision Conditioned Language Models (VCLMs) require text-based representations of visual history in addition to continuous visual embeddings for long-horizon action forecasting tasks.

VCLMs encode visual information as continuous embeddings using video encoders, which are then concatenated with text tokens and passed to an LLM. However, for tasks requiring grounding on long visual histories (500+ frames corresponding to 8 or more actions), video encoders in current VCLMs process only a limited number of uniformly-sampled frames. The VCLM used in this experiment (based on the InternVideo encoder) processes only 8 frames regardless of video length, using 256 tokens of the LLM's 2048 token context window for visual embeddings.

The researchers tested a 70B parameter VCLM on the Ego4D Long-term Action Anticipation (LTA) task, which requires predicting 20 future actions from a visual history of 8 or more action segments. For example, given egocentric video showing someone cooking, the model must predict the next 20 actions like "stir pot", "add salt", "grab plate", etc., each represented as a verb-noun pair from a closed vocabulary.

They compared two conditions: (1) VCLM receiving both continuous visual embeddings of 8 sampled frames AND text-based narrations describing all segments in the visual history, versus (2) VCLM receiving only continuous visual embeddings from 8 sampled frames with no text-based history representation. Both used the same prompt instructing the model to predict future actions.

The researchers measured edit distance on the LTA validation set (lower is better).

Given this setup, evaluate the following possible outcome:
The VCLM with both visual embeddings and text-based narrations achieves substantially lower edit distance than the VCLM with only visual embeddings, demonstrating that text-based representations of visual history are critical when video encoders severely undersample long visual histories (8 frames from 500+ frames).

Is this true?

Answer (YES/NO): YES